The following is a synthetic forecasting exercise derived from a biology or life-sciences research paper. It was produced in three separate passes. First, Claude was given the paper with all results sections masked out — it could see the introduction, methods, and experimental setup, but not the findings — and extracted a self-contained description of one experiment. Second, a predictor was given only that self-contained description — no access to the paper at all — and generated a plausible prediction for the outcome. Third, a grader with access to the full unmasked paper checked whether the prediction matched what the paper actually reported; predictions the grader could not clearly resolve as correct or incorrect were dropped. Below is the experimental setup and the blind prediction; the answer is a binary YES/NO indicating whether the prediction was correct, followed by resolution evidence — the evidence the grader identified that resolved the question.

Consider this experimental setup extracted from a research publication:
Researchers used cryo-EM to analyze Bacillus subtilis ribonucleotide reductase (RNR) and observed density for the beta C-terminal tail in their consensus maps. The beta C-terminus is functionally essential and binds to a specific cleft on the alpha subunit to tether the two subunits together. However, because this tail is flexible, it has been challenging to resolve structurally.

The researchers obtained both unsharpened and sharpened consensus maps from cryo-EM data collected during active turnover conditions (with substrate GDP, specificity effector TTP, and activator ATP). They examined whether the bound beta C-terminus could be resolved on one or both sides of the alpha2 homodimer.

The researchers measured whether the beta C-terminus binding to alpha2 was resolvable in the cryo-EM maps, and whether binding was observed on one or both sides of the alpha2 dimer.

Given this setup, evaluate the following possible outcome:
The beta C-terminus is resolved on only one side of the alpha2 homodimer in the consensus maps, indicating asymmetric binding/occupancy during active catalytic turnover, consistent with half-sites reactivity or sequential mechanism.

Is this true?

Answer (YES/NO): NO